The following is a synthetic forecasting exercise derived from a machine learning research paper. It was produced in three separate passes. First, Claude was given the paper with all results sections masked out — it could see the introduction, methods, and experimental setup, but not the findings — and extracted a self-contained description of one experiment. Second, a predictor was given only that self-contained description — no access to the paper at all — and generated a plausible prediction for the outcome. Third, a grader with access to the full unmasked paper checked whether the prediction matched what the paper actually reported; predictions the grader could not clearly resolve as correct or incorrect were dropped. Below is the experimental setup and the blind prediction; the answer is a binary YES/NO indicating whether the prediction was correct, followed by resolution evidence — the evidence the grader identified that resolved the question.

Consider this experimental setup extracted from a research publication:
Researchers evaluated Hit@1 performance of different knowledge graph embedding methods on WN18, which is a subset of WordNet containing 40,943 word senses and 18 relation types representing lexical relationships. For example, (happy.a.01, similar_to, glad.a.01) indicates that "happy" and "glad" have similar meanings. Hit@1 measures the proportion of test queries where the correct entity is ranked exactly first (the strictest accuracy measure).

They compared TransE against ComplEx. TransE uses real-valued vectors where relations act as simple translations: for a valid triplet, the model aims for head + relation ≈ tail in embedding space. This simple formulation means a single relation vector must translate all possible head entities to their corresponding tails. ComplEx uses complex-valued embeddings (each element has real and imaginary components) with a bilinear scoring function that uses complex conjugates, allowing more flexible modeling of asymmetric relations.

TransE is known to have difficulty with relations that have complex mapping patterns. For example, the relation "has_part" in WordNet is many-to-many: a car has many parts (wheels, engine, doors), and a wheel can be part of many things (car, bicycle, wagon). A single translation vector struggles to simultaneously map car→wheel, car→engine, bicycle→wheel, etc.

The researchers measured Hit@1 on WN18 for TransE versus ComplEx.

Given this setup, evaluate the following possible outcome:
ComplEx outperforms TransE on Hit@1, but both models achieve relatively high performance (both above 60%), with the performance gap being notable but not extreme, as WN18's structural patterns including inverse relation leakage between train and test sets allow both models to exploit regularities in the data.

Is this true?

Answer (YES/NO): NO